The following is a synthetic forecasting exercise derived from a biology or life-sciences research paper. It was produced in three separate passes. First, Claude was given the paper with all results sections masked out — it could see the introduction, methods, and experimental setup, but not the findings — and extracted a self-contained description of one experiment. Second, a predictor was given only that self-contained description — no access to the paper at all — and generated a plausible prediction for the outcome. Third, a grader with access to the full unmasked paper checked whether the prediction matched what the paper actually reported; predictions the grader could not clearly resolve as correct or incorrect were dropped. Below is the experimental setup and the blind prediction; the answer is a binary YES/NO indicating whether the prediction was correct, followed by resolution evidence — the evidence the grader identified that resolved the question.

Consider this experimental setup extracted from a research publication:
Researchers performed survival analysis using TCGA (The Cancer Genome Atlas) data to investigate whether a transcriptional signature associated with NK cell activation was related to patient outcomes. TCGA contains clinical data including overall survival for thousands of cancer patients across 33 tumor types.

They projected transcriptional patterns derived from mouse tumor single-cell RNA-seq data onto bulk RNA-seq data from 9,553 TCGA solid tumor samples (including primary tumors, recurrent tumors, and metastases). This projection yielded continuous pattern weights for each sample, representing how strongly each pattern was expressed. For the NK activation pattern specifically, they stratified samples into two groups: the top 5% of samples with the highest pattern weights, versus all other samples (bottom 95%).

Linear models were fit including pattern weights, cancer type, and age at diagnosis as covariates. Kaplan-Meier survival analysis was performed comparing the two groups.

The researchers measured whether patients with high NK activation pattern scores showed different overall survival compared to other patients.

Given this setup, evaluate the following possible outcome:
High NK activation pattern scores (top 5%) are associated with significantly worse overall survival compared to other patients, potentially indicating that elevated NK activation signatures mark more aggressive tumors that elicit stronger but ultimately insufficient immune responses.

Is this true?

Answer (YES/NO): NO